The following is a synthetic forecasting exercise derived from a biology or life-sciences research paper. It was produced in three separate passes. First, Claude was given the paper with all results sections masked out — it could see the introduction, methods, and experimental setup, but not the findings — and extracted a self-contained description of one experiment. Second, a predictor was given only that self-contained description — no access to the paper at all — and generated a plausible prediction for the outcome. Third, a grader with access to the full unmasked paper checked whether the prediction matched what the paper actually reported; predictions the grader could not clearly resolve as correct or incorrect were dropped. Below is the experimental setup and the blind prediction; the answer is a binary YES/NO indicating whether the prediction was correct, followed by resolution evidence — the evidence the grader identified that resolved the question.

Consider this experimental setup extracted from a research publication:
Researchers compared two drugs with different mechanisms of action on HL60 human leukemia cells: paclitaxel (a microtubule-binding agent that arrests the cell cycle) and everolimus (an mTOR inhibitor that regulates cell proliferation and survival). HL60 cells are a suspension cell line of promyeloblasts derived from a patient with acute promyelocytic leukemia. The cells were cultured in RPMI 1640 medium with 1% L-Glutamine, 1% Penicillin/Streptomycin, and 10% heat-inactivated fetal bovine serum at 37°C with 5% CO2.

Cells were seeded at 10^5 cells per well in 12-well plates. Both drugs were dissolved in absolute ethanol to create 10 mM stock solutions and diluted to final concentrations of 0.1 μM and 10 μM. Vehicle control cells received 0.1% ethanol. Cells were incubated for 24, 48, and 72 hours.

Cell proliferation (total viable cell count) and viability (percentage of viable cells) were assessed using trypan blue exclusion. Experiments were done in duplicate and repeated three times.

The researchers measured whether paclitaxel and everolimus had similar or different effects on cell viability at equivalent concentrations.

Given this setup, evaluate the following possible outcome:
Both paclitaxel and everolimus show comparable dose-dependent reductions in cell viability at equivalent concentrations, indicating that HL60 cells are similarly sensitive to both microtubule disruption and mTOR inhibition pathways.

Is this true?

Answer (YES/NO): NO